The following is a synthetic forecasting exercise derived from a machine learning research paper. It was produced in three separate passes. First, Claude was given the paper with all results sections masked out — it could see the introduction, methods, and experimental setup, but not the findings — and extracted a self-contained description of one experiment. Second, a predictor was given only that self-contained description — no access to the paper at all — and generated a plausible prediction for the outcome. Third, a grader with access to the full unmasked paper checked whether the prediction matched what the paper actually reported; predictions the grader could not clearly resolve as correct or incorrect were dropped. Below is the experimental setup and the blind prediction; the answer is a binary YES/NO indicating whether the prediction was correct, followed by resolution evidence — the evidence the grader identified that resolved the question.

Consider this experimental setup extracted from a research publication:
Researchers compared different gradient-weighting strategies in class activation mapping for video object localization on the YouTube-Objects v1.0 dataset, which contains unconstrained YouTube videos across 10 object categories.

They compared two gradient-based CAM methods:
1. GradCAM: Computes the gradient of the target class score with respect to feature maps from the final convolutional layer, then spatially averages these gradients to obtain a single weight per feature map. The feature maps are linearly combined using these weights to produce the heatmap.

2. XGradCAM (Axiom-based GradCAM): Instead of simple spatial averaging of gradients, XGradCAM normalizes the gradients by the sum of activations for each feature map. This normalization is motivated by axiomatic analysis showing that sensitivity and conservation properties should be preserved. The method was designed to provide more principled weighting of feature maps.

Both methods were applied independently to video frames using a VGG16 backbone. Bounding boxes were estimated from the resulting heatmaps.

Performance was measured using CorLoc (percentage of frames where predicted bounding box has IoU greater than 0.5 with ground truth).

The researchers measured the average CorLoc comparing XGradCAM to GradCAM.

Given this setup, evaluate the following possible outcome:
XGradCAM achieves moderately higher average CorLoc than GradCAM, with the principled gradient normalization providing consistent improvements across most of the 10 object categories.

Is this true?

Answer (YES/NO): NO